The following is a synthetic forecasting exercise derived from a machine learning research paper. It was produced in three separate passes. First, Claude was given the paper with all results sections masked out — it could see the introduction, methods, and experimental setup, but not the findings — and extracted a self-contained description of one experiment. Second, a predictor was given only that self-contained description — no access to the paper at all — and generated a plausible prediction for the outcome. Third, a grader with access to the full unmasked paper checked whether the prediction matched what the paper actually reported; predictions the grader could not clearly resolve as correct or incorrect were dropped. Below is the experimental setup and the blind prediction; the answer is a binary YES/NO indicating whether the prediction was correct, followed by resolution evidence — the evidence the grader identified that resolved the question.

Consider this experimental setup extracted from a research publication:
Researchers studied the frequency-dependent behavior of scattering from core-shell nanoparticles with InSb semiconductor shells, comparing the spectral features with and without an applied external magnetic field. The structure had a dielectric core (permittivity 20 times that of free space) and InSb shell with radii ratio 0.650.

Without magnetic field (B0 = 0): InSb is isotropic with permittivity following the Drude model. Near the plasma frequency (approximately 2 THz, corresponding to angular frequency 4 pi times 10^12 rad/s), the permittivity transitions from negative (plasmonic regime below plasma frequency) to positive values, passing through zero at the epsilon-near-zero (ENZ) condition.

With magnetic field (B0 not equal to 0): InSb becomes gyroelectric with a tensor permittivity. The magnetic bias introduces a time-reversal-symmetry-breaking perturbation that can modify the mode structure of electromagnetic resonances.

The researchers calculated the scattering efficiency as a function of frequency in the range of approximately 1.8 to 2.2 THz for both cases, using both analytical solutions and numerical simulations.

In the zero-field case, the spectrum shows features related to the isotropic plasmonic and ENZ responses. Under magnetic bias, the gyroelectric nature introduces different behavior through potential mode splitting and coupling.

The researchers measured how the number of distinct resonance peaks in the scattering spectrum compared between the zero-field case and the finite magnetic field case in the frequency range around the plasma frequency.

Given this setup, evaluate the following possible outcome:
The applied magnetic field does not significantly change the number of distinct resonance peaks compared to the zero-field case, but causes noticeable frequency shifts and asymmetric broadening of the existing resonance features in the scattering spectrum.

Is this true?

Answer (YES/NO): NO